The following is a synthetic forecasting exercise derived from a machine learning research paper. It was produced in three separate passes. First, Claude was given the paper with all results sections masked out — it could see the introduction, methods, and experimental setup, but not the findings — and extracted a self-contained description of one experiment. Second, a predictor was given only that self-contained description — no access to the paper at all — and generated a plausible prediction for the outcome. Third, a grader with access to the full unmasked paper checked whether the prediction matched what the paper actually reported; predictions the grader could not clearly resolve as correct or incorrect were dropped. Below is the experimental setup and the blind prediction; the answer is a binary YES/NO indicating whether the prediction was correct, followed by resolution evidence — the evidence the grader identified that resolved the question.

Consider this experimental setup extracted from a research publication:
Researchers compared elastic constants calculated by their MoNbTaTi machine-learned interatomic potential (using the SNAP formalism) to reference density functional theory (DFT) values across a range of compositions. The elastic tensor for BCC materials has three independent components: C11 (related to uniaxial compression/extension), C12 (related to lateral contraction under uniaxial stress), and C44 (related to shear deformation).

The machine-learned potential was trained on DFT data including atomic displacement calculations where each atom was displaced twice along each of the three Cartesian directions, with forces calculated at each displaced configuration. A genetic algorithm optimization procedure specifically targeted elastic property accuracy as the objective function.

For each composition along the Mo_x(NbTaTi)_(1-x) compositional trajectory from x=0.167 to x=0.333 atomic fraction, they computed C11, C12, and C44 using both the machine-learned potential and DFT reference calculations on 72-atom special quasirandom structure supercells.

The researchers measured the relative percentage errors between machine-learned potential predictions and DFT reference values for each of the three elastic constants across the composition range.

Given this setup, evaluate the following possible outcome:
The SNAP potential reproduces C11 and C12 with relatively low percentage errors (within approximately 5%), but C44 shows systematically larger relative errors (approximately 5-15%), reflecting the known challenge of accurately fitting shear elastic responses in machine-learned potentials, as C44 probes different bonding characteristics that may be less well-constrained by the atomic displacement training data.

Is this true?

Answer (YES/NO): NO